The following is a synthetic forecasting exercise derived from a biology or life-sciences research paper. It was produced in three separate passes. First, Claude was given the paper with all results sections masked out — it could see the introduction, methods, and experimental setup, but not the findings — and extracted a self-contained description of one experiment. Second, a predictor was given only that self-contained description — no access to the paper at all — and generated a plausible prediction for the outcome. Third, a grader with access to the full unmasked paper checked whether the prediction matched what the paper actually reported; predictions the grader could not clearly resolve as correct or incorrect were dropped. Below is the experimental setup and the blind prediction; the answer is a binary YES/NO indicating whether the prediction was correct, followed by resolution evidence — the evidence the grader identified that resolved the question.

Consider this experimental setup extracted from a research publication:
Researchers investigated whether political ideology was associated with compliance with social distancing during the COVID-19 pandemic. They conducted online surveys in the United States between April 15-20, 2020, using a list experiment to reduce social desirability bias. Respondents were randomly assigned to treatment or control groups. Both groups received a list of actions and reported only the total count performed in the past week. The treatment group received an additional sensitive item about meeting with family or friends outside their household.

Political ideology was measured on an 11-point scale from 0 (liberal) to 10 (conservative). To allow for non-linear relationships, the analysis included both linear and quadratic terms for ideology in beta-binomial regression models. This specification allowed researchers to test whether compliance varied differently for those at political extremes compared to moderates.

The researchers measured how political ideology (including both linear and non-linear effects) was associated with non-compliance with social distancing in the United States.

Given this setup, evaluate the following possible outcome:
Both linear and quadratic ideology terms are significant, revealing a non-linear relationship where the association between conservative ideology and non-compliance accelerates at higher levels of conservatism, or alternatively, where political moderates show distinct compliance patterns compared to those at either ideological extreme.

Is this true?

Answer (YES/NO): NO